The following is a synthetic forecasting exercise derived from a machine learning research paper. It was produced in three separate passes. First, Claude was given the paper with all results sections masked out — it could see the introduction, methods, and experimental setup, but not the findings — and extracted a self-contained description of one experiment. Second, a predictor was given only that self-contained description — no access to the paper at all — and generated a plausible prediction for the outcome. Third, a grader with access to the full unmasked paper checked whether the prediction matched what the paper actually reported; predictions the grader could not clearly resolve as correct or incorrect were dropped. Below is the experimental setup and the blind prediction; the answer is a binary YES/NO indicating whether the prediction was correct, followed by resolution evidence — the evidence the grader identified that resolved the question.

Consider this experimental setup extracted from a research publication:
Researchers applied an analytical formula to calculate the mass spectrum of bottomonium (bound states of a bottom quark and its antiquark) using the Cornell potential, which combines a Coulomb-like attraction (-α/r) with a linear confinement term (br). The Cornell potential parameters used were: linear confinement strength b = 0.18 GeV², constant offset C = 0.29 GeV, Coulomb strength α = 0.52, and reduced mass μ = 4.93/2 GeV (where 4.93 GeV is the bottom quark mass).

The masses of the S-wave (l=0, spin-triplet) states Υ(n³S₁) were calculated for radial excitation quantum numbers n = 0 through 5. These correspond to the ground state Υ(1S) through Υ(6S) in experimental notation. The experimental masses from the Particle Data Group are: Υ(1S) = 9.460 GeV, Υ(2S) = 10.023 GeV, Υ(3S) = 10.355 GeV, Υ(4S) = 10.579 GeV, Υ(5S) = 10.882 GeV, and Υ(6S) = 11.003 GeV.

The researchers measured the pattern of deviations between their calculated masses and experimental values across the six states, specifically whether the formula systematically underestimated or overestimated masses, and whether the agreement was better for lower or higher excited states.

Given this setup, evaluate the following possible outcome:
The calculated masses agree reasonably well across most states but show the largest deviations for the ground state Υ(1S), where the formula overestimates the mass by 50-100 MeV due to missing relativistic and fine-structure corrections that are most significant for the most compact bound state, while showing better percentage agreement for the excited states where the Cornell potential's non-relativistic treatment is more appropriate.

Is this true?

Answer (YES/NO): NO